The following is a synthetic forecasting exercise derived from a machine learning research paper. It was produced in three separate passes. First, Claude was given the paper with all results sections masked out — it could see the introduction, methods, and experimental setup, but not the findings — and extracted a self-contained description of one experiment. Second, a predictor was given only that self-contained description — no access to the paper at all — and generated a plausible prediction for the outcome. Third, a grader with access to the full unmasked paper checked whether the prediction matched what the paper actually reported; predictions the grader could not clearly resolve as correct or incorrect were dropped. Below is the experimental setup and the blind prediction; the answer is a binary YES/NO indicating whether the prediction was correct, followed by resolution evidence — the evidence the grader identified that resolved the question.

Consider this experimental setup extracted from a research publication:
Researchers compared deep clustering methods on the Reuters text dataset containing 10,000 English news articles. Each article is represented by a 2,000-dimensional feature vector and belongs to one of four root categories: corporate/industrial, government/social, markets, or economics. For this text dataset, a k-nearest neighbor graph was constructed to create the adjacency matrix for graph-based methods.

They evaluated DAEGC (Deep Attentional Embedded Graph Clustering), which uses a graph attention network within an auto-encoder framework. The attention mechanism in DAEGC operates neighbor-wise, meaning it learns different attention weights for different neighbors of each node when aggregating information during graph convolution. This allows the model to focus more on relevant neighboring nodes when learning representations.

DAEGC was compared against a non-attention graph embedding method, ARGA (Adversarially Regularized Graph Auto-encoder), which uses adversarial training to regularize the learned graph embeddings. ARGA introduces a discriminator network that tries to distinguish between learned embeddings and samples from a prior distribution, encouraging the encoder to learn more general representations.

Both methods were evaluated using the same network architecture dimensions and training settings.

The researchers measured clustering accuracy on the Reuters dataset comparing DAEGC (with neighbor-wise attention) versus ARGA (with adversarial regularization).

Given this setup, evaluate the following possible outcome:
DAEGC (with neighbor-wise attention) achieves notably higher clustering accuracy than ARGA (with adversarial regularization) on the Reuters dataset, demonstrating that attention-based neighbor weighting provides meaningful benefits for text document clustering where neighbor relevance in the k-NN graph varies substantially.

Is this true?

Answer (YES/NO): YES